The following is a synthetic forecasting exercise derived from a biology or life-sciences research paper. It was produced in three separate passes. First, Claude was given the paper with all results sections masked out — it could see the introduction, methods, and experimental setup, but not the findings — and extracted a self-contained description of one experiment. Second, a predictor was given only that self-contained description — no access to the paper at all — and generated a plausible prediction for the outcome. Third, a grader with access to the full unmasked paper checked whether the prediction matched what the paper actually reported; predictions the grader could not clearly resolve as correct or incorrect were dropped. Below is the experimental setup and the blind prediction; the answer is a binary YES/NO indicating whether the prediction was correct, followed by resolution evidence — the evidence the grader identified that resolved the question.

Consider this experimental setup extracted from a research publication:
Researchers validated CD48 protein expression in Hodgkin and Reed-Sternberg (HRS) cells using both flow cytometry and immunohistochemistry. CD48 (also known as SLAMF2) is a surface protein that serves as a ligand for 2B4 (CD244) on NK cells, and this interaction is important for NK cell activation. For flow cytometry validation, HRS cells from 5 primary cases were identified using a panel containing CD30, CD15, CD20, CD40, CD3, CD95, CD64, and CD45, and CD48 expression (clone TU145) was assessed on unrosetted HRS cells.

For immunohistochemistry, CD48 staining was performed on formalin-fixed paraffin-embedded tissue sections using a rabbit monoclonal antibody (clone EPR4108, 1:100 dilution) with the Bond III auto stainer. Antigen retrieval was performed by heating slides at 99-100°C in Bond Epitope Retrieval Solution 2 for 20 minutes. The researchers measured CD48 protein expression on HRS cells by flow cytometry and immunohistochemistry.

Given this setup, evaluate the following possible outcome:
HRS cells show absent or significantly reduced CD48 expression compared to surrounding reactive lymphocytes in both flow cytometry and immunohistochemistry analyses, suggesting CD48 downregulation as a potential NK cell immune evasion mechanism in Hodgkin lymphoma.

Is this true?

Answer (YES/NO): YES